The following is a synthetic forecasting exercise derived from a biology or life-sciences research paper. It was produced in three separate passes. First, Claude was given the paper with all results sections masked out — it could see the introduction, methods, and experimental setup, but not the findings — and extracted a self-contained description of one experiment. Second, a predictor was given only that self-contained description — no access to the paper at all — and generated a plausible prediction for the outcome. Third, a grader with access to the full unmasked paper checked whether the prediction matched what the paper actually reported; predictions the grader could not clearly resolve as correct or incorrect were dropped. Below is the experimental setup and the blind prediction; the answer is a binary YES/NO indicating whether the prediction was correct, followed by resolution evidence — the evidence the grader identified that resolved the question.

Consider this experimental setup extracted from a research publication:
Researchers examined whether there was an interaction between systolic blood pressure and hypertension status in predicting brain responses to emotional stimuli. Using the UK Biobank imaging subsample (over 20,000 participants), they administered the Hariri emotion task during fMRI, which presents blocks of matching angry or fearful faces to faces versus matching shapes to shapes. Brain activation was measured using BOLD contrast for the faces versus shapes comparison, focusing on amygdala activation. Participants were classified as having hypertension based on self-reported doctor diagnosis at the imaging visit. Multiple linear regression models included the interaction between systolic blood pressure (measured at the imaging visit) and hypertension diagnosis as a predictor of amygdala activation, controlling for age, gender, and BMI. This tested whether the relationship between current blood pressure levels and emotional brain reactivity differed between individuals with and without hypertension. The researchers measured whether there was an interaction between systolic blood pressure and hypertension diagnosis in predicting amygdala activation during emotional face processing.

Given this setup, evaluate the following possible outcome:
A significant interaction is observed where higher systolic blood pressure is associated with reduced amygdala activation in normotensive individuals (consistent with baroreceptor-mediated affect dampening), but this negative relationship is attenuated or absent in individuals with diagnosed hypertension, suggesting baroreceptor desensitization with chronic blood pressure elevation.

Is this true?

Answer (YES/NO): NO